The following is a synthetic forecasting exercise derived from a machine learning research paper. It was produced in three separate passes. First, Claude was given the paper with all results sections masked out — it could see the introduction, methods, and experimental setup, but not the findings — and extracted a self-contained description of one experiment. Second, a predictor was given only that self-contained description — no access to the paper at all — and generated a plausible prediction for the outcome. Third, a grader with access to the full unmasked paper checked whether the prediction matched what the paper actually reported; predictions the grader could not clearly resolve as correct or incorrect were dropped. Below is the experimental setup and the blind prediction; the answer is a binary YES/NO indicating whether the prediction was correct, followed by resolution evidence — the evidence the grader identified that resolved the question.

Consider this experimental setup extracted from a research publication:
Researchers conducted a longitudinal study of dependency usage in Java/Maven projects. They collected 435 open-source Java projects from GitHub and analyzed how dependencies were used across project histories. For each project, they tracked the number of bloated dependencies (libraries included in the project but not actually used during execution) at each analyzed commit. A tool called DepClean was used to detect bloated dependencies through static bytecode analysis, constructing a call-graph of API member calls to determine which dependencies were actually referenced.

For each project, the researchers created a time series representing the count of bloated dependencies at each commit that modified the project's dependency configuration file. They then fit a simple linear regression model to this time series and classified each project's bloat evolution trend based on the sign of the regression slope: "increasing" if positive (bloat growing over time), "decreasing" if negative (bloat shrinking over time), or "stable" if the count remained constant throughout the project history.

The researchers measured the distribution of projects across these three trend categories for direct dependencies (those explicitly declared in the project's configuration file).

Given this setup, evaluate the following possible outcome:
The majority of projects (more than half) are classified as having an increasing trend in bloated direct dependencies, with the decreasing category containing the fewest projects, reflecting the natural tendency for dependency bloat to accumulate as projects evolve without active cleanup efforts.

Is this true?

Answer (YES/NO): NO